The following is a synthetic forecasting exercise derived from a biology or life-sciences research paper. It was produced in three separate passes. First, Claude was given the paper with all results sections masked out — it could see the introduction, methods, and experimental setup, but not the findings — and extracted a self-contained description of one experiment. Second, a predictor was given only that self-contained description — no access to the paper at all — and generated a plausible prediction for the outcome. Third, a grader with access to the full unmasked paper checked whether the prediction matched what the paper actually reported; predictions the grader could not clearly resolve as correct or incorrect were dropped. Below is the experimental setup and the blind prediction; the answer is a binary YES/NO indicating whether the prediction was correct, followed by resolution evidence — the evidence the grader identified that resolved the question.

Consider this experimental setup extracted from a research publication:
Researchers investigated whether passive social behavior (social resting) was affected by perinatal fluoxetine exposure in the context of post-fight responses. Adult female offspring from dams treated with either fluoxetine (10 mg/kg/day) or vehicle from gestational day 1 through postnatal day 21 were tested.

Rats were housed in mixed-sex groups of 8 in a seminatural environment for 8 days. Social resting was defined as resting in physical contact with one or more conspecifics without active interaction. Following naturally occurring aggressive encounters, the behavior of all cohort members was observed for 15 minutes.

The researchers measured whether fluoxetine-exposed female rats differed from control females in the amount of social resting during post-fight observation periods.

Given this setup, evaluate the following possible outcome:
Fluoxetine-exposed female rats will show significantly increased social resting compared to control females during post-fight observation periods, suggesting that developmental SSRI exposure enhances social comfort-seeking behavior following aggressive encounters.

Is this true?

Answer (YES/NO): NO